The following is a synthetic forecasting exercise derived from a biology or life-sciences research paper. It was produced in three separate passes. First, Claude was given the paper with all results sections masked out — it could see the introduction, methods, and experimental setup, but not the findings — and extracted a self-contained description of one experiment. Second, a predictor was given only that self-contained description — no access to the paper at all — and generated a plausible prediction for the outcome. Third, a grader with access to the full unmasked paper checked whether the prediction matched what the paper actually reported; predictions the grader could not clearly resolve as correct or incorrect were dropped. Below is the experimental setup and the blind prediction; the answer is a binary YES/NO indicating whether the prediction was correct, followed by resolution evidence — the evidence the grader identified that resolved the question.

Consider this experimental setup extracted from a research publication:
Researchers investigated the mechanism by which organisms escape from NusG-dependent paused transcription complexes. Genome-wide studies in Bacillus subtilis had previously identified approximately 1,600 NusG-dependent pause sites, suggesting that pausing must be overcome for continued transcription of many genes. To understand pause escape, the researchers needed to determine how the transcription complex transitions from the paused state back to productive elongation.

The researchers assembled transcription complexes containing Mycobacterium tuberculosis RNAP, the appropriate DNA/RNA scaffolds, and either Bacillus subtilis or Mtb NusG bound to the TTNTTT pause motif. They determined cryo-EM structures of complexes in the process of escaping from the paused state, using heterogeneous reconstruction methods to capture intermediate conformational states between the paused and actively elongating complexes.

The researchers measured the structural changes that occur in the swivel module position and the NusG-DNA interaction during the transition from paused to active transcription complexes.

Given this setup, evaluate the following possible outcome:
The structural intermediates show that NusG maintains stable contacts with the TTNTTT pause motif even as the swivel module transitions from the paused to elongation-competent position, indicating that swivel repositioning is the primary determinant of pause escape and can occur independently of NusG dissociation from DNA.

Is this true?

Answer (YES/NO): NO